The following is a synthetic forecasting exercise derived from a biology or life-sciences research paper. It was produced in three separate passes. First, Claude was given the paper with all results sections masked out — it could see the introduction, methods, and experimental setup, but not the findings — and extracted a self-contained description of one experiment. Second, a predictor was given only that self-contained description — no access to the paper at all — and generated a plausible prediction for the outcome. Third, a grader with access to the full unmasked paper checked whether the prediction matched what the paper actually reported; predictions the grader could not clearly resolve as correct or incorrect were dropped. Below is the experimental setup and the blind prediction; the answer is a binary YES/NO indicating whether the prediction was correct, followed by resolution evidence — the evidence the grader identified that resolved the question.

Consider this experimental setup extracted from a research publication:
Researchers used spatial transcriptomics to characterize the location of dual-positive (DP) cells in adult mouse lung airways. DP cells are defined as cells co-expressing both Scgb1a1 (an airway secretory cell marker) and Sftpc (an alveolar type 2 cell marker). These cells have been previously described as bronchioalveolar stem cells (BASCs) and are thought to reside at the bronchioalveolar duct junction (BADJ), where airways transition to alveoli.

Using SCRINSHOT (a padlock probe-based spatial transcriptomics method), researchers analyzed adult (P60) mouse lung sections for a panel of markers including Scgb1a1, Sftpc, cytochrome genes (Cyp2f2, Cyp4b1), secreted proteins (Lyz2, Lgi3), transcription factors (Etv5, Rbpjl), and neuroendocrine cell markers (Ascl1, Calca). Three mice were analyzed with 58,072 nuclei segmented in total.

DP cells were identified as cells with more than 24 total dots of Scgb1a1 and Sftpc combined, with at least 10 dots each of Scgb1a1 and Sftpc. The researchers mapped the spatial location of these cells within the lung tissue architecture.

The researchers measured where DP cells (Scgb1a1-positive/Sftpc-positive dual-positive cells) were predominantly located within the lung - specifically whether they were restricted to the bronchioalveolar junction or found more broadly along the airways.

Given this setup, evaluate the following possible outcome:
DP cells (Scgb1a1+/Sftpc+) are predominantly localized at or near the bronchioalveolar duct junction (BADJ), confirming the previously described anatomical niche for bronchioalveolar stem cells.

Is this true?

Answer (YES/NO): YES